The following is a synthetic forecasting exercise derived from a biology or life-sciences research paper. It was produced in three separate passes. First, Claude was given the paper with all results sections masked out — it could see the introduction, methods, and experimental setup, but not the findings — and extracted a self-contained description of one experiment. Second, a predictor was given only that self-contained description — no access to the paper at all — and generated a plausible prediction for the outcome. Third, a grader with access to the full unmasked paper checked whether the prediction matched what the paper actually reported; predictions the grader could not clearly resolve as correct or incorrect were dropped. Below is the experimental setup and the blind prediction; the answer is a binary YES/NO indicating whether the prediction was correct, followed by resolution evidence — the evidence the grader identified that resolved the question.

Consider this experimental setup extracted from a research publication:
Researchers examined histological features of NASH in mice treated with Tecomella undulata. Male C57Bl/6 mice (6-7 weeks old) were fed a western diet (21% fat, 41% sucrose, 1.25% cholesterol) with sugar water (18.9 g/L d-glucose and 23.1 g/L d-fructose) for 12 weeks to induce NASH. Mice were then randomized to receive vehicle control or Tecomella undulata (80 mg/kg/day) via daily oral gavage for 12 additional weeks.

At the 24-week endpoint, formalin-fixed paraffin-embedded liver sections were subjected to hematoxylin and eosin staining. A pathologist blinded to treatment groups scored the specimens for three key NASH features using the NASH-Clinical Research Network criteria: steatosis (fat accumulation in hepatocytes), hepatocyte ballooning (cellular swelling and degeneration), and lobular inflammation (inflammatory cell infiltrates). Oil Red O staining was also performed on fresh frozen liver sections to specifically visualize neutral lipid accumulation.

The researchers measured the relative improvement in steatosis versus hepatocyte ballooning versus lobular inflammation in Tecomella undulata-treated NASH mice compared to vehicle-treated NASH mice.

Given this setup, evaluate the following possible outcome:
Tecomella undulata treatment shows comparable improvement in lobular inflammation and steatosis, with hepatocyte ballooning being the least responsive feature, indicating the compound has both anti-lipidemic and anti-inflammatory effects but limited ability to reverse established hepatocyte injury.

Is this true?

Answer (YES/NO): NO